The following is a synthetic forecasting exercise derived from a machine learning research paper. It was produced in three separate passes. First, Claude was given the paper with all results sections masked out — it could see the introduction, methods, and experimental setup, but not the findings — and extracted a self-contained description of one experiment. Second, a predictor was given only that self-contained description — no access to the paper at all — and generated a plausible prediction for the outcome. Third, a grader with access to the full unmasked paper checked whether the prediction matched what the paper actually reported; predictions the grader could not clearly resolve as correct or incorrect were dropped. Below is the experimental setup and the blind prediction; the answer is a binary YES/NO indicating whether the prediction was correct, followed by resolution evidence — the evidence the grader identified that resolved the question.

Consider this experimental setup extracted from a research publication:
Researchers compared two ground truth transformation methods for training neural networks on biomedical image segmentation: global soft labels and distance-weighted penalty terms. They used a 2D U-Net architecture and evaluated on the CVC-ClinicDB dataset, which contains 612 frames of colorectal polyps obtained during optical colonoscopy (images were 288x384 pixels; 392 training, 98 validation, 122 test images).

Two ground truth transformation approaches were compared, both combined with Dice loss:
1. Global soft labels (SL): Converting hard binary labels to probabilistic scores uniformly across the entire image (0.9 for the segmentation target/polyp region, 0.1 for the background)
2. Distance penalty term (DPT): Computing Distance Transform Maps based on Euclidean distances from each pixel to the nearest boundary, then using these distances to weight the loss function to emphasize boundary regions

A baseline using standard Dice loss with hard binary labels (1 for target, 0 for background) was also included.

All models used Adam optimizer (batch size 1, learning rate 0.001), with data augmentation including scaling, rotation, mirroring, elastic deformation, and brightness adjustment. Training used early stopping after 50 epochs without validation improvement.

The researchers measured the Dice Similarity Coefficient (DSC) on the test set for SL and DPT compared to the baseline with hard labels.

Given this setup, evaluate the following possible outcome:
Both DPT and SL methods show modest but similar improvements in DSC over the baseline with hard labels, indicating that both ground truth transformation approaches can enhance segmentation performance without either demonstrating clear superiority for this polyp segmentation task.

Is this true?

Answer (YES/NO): NO